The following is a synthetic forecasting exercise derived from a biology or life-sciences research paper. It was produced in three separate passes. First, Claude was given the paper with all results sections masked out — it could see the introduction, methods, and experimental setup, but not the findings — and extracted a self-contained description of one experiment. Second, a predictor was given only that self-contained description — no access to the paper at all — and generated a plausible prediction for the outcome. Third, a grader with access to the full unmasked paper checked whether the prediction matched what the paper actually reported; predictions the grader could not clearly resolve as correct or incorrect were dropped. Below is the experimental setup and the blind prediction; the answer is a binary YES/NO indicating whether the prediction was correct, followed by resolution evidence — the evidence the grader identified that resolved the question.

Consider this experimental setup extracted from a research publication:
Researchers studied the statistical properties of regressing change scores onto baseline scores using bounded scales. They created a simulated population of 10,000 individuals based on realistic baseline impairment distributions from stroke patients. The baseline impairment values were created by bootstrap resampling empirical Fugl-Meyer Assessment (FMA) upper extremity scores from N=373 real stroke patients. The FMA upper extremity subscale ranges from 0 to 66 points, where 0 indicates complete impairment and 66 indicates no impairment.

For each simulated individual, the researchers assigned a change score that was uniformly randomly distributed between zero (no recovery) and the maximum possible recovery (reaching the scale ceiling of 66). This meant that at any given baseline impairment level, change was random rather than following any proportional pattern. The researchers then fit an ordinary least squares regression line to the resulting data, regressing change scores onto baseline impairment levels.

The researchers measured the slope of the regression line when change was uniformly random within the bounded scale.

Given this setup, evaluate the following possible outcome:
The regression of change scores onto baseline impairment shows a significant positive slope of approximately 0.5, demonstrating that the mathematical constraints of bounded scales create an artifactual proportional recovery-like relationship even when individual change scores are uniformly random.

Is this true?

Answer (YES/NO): YES